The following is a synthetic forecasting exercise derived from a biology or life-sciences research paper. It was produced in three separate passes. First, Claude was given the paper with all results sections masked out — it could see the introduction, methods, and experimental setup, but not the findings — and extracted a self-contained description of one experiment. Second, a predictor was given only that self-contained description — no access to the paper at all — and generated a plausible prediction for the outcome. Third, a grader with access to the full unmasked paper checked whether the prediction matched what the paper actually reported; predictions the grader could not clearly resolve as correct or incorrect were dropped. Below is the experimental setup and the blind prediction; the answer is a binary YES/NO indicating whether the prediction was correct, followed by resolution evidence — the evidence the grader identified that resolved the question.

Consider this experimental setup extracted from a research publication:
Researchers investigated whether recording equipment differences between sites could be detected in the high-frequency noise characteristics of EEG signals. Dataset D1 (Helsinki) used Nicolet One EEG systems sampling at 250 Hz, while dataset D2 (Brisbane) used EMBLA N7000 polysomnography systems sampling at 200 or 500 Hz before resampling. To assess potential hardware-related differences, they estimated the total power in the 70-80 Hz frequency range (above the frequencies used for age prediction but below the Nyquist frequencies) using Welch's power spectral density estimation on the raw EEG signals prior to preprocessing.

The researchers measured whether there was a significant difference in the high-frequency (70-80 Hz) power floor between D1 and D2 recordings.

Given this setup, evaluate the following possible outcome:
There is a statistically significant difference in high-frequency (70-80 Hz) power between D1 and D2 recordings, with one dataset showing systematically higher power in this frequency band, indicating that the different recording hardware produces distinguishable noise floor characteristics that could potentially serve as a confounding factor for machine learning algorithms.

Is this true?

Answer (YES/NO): YES